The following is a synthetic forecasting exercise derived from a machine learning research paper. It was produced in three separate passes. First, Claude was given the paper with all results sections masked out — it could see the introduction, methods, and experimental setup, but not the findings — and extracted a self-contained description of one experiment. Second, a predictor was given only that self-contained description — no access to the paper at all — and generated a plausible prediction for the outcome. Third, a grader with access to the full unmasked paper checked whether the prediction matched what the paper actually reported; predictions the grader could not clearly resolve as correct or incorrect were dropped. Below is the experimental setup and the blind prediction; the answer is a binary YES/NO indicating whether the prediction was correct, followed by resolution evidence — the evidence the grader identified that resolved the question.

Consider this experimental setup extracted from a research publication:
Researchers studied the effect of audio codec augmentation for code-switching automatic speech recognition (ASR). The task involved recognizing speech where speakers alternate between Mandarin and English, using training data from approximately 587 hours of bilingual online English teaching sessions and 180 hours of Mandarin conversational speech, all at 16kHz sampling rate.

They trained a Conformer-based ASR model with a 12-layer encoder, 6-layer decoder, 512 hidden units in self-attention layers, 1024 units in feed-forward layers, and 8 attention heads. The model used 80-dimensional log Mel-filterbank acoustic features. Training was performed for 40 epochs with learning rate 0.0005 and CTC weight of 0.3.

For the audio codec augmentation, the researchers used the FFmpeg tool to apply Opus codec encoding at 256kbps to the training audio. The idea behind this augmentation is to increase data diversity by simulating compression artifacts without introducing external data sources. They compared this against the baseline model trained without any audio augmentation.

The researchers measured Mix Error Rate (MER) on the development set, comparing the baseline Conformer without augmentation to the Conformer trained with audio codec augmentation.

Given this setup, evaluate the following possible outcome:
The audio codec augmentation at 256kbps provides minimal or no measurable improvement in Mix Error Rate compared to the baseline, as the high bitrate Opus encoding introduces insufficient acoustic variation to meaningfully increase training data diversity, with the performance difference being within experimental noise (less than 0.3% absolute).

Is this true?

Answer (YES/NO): NO